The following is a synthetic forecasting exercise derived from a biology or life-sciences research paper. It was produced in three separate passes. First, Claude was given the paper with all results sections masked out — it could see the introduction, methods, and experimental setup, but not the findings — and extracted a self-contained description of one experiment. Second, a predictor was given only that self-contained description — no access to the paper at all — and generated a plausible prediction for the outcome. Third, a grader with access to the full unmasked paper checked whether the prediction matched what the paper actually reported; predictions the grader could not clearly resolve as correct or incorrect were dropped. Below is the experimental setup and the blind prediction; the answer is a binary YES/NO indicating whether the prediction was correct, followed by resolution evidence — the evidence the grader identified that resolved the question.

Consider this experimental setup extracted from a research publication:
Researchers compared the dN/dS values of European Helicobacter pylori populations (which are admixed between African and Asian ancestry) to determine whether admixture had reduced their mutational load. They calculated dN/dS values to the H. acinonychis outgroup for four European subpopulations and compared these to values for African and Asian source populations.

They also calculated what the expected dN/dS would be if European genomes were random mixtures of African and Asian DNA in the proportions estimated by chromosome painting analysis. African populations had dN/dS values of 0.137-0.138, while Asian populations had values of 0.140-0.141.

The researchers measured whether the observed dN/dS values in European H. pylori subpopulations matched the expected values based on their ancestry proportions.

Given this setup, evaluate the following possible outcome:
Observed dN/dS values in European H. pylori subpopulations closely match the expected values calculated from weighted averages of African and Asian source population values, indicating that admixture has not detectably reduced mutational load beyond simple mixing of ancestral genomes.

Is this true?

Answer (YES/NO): NO